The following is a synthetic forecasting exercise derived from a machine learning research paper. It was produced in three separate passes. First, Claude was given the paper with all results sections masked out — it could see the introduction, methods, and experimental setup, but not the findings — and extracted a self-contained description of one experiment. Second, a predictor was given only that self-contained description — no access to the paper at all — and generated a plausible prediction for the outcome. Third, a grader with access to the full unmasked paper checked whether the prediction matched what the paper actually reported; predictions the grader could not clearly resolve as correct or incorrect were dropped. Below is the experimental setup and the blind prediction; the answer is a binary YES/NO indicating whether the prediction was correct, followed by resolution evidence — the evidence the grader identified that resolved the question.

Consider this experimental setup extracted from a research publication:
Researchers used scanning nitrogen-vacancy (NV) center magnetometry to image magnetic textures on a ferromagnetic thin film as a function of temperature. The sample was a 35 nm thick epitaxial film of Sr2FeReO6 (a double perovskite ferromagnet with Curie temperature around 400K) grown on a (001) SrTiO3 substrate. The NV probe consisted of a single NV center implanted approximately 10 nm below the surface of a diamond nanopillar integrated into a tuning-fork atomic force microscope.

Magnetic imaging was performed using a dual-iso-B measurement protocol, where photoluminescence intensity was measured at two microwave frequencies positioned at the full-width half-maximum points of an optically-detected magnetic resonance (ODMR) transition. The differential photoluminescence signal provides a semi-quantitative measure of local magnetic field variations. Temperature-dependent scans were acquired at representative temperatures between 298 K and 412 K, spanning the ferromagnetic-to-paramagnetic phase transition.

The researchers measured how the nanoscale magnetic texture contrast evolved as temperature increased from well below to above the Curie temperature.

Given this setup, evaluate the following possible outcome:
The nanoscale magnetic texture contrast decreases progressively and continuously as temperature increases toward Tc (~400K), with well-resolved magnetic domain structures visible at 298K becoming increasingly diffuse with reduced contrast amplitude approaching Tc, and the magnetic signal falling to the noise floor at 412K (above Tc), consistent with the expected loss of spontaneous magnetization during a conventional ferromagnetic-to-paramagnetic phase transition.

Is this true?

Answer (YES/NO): NO